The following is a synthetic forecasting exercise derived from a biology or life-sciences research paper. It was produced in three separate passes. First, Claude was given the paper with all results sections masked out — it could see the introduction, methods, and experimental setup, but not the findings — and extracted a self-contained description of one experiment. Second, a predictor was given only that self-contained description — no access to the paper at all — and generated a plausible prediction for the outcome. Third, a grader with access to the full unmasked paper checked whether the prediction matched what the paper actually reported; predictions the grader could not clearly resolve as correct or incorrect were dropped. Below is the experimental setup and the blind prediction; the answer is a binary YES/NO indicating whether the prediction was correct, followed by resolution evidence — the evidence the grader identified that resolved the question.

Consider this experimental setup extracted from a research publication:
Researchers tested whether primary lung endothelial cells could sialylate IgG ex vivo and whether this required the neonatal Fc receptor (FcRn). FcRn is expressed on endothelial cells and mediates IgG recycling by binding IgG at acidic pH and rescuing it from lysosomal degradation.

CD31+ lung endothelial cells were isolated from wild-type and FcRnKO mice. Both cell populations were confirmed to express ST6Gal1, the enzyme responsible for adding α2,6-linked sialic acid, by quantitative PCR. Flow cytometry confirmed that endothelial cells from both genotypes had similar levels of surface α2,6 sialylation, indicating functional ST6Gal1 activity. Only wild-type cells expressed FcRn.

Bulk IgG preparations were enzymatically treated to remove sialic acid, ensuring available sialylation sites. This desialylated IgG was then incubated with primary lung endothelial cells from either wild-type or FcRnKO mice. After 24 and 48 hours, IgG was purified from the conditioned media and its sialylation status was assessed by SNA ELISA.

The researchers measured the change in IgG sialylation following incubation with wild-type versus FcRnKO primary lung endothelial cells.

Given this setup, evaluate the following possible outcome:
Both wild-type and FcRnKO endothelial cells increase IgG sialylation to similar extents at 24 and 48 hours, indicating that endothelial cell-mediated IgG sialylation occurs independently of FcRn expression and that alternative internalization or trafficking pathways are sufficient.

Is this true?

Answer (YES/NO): NO